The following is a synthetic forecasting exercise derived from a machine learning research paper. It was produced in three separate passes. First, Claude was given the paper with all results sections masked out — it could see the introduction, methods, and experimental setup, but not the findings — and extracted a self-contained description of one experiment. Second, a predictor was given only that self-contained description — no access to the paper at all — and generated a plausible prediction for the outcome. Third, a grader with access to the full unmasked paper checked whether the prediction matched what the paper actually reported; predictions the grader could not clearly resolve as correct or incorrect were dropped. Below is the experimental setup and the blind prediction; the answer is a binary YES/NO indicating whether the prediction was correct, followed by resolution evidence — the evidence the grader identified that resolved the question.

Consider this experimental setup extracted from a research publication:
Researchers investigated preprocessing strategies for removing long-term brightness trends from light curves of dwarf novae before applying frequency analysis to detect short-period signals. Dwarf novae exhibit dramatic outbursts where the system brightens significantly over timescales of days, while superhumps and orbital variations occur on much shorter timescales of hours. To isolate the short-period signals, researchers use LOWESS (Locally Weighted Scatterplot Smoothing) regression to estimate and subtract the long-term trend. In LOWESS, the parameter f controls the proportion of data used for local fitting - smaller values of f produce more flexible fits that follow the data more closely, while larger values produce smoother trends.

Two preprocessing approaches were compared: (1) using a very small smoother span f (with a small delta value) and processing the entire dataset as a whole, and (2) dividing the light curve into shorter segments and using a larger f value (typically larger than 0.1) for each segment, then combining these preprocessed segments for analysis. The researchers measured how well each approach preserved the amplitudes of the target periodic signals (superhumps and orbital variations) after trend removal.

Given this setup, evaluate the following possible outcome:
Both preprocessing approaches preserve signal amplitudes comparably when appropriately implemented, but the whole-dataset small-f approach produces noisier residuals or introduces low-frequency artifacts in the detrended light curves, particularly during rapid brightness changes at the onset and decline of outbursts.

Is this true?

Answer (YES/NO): NO